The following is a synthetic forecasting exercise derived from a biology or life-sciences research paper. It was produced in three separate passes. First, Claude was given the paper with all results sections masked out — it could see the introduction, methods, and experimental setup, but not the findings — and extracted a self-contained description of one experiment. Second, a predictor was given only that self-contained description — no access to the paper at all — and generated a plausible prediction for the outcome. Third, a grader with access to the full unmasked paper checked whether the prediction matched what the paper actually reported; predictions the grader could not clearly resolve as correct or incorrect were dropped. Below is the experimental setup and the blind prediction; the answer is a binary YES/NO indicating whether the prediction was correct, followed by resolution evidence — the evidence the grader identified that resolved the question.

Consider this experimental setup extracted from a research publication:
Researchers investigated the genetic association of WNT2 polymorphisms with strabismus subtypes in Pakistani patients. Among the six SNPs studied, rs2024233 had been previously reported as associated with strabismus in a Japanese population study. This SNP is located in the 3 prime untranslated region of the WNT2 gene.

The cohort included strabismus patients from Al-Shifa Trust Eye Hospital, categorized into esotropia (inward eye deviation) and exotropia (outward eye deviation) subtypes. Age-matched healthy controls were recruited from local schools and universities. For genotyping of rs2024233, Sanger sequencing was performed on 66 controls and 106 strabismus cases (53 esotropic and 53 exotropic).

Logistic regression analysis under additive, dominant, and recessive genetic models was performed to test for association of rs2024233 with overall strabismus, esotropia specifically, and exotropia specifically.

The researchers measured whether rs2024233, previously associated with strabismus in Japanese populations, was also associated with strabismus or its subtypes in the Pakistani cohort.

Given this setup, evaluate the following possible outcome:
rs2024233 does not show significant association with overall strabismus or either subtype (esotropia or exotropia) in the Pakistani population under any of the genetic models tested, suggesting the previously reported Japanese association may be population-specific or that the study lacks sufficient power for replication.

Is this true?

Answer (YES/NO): YES